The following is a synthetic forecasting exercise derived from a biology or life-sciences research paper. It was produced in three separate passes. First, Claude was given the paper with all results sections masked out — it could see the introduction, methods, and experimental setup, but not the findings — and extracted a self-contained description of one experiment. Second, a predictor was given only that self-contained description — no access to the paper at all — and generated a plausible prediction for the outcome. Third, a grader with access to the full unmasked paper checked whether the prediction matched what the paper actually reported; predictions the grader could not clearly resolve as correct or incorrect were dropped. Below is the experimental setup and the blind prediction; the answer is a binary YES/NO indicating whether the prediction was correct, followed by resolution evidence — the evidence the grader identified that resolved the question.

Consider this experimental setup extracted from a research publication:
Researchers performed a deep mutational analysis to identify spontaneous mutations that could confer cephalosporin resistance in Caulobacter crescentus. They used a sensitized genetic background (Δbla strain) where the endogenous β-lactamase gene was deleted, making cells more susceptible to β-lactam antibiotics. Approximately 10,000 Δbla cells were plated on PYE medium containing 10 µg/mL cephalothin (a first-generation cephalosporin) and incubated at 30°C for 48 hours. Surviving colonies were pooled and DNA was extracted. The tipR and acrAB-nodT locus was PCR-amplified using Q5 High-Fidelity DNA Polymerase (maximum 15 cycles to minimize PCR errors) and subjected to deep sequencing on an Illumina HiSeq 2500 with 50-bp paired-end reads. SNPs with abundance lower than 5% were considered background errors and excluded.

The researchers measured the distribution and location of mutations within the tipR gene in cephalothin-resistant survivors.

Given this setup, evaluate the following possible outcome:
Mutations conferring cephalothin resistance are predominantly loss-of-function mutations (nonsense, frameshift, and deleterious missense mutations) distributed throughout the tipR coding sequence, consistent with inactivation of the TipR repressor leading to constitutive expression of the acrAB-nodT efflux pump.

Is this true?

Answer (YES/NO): YES